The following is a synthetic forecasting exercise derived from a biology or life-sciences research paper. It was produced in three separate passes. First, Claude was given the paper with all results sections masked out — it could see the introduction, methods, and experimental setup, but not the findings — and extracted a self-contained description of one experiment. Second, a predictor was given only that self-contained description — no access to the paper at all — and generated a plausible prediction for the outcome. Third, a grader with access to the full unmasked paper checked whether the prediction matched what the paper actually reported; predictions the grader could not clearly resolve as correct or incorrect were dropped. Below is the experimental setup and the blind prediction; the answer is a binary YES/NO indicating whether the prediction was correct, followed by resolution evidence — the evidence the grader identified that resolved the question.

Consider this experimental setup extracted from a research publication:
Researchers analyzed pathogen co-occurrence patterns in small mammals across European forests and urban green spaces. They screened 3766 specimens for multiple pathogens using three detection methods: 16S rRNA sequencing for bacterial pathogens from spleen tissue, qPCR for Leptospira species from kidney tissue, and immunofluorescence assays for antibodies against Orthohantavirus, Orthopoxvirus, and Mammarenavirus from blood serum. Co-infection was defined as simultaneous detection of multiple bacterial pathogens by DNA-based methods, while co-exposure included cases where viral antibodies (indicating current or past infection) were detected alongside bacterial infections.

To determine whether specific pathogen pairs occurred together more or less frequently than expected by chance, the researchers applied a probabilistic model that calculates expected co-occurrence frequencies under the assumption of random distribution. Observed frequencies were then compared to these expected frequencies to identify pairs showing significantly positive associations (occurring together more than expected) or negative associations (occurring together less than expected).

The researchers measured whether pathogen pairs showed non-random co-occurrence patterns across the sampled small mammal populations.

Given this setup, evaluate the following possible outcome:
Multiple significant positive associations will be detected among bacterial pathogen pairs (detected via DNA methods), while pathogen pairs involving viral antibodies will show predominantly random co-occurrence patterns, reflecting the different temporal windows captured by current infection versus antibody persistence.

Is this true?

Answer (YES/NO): NO